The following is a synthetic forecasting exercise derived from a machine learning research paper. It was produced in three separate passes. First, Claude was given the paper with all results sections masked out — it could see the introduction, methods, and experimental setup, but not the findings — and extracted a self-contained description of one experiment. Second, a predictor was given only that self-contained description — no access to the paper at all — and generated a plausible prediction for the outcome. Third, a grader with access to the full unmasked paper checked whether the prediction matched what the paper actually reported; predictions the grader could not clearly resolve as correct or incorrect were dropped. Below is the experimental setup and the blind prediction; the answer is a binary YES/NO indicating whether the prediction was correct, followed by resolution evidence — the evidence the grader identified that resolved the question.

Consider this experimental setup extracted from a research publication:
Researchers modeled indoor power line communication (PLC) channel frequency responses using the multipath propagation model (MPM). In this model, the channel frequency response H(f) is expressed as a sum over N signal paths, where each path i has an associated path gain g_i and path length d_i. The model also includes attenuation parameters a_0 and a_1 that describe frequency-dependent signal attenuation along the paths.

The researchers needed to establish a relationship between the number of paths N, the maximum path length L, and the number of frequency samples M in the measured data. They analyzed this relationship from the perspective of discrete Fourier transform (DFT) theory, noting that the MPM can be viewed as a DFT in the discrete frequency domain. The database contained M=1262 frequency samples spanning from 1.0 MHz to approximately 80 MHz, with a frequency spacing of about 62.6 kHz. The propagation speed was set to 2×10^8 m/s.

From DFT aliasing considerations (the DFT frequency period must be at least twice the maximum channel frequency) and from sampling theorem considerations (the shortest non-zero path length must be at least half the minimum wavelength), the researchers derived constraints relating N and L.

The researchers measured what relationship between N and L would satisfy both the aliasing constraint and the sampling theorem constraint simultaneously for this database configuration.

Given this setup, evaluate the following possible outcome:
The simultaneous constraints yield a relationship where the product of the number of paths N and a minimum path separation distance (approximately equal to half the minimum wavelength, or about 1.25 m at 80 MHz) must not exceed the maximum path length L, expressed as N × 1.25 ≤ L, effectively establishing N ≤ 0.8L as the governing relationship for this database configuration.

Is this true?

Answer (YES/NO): NO